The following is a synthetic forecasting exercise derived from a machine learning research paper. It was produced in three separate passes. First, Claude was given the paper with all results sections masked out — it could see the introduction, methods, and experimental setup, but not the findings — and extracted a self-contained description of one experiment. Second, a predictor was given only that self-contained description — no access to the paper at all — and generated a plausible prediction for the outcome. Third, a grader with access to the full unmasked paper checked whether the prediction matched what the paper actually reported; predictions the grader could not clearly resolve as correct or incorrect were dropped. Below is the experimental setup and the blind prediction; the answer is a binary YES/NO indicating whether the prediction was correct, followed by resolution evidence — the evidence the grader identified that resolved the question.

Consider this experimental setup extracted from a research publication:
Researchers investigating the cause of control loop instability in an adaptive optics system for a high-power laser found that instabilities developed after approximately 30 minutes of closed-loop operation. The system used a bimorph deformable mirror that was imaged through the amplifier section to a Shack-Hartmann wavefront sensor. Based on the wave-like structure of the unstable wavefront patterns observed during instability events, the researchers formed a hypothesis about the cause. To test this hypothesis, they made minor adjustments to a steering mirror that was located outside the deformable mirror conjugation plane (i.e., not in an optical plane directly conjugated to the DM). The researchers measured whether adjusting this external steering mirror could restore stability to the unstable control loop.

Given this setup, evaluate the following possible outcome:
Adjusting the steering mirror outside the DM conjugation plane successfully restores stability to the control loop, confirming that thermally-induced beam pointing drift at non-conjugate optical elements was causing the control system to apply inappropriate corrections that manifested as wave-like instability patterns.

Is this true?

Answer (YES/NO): NO